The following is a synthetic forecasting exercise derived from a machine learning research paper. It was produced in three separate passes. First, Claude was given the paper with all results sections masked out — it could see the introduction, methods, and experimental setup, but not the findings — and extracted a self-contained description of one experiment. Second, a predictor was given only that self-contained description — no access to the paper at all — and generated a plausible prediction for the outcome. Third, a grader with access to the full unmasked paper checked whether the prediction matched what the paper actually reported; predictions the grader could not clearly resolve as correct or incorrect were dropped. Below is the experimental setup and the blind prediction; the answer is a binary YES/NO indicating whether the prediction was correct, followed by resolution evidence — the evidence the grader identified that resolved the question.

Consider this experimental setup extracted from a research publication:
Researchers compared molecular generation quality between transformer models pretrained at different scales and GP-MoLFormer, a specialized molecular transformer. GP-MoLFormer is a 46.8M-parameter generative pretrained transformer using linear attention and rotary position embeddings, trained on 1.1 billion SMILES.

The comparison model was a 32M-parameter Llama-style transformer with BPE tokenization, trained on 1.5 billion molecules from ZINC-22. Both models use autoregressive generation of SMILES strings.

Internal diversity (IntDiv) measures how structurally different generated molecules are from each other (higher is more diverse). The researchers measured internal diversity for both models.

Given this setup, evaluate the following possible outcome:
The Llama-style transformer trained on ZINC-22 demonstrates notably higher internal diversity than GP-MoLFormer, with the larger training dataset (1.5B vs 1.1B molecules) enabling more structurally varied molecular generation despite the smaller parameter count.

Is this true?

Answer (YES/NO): NO